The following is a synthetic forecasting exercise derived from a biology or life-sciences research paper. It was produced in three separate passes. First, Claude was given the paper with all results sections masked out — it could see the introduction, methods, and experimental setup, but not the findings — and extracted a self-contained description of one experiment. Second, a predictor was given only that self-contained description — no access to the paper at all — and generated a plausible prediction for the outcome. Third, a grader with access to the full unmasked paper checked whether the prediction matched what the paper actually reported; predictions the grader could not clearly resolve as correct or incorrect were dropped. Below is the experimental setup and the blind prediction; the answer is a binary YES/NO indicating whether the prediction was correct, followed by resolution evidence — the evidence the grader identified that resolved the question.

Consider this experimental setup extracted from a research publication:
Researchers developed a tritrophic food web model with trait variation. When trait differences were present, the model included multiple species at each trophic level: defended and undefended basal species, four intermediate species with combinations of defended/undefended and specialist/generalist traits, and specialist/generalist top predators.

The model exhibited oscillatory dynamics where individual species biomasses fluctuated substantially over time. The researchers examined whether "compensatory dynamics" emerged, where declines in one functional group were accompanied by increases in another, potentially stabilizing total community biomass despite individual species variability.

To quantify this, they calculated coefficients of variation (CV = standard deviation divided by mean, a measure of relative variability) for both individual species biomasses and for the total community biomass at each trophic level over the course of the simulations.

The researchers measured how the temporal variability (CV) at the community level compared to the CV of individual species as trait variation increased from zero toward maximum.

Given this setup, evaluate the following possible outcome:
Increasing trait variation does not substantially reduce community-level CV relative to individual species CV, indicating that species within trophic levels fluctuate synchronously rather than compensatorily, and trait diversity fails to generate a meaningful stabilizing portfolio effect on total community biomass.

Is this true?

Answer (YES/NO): NO